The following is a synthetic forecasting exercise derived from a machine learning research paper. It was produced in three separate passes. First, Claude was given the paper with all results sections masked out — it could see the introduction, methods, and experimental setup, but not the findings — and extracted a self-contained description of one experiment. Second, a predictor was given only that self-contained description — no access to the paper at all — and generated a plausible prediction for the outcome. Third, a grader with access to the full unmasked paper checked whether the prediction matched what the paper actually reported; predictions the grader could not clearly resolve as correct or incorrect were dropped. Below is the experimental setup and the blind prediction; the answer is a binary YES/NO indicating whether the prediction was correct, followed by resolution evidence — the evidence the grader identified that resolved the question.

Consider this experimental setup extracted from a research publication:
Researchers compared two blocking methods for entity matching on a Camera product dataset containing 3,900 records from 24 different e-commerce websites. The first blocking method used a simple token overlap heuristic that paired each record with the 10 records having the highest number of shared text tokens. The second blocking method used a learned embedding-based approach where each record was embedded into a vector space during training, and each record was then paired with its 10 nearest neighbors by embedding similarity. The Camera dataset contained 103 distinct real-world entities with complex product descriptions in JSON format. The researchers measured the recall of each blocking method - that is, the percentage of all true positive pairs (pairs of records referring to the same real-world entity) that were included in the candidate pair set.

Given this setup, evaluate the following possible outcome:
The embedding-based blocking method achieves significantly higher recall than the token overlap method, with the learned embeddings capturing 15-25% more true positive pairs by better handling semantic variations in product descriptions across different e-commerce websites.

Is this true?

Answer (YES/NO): NO